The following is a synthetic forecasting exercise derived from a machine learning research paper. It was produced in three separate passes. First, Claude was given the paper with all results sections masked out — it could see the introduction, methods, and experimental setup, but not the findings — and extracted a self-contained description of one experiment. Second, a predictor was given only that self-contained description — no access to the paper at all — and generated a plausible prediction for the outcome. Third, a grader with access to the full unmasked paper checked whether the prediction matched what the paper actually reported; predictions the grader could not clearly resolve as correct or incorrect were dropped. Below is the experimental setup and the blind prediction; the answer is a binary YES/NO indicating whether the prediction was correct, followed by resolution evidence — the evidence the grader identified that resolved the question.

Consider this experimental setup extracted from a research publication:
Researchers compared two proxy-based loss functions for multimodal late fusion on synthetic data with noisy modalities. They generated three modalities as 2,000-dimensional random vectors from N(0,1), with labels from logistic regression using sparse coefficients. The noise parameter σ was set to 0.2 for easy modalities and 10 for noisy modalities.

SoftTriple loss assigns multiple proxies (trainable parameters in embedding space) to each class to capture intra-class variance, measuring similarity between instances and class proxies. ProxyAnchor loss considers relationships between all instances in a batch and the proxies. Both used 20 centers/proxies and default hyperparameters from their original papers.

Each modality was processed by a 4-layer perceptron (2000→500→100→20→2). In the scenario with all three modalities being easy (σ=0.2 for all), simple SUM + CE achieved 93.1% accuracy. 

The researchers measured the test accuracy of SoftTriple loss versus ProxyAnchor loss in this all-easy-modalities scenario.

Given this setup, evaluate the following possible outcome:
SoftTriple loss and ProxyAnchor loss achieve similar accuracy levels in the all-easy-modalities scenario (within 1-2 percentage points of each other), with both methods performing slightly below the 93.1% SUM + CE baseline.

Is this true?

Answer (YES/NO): NO